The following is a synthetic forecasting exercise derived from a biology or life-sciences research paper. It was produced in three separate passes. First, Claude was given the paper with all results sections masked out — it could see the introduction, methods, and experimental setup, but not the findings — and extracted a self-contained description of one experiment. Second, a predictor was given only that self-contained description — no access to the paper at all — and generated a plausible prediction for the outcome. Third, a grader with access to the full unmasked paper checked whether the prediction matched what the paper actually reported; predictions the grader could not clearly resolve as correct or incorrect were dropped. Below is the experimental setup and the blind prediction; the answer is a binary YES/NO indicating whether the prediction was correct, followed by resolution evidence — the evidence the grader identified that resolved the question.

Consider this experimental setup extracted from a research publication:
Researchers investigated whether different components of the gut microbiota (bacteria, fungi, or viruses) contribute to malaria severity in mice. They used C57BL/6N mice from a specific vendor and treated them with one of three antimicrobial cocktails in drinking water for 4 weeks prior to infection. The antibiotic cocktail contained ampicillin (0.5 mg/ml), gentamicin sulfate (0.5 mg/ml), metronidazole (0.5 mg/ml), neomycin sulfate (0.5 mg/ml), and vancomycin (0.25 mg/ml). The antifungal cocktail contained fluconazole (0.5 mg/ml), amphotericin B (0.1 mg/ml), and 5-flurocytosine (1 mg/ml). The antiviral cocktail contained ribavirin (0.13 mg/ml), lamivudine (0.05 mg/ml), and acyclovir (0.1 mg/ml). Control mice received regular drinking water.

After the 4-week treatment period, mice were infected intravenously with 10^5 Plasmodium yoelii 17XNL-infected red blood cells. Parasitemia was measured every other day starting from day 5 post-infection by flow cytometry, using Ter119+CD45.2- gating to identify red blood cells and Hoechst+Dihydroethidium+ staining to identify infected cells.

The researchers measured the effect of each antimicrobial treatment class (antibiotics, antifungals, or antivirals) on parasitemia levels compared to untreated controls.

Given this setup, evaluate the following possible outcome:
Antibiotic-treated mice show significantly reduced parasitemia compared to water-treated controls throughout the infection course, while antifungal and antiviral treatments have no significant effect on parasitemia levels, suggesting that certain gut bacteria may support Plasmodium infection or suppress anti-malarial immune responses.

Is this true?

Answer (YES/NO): NO